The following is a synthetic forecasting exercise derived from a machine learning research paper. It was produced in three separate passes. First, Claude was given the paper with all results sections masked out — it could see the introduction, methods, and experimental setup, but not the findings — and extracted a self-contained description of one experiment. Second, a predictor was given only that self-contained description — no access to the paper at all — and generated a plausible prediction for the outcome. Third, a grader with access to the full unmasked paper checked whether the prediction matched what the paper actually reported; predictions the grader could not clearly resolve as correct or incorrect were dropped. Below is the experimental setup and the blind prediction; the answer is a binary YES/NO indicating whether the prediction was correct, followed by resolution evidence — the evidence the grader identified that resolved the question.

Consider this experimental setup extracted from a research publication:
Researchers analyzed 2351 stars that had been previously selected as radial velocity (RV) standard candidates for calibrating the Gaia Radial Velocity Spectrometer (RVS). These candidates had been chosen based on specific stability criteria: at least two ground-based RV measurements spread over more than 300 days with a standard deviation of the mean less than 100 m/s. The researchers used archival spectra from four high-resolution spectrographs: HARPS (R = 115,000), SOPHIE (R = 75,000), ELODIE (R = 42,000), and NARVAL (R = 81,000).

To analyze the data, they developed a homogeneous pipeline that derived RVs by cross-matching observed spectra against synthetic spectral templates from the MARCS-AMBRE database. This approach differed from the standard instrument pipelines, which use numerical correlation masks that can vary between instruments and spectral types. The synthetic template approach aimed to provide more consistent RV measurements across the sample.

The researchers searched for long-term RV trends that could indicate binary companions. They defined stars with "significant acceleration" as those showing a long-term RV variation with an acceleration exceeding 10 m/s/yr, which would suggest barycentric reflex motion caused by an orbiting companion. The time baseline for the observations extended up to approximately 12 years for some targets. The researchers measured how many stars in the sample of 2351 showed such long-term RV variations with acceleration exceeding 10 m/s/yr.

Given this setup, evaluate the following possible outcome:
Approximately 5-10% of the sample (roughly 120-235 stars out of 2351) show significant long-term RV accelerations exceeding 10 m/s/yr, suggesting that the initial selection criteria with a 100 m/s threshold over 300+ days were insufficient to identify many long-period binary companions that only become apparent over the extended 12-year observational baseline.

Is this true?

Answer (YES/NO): NO